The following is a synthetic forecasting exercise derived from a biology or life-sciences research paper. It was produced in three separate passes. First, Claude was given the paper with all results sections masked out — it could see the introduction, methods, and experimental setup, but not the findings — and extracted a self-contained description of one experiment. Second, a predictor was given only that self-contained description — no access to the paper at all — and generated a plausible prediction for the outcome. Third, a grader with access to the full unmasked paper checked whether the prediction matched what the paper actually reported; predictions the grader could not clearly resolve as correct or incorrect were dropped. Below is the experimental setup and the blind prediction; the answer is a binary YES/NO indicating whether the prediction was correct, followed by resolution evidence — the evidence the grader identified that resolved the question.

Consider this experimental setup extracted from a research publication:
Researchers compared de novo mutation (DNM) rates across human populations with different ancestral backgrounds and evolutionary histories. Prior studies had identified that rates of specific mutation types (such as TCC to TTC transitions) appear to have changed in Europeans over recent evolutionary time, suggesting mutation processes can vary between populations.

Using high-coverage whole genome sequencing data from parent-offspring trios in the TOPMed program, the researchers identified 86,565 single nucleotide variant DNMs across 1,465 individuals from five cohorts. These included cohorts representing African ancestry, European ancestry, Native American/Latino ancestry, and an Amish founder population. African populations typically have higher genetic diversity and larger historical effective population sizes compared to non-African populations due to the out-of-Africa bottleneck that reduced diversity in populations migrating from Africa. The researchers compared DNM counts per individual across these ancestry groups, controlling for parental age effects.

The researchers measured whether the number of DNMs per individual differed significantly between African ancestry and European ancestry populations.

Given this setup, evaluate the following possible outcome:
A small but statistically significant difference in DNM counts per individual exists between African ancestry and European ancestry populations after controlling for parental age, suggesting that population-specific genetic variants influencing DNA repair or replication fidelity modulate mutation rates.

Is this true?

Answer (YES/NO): NO